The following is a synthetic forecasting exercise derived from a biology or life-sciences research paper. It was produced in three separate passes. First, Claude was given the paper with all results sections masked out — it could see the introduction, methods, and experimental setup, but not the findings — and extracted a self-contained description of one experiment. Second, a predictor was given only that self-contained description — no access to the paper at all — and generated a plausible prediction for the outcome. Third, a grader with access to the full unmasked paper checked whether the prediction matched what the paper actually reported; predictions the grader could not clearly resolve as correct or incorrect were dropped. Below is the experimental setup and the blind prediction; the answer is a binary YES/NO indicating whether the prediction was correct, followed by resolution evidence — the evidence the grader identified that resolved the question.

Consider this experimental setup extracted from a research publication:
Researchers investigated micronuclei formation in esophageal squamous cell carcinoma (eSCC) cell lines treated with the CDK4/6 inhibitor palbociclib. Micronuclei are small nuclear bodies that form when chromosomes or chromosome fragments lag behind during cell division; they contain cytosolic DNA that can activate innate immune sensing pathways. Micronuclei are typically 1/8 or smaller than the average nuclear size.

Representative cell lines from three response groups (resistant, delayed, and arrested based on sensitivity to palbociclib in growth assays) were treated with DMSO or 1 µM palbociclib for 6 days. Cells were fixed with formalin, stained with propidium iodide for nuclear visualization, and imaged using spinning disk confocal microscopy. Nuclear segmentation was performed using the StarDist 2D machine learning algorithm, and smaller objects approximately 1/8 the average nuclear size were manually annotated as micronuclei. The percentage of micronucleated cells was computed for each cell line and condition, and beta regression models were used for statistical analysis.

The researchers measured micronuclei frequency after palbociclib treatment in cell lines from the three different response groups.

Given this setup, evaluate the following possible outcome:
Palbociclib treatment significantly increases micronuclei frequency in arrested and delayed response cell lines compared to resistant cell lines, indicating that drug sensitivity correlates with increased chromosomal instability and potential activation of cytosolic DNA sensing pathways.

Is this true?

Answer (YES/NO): YES